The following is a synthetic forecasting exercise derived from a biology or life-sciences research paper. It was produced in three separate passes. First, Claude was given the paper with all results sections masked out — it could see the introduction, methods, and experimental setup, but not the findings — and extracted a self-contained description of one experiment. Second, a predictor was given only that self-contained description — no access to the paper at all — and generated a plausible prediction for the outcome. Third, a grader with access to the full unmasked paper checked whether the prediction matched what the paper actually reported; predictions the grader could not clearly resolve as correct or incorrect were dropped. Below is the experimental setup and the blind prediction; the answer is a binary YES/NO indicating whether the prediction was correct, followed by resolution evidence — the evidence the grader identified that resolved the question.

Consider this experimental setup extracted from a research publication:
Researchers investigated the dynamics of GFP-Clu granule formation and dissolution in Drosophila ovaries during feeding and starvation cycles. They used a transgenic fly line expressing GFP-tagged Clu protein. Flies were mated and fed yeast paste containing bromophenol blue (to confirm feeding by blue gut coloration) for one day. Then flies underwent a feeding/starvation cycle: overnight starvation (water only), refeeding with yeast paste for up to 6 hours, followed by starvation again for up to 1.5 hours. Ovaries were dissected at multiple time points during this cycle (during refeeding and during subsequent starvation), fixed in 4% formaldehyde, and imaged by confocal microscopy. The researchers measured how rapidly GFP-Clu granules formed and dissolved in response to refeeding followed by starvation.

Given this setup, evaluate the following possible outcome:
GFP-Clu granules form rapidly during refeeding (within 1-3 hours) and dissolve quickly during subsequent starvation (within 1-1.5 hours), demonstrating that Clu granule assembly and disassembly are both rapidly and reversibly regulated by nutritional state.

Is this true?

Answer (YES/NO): NO